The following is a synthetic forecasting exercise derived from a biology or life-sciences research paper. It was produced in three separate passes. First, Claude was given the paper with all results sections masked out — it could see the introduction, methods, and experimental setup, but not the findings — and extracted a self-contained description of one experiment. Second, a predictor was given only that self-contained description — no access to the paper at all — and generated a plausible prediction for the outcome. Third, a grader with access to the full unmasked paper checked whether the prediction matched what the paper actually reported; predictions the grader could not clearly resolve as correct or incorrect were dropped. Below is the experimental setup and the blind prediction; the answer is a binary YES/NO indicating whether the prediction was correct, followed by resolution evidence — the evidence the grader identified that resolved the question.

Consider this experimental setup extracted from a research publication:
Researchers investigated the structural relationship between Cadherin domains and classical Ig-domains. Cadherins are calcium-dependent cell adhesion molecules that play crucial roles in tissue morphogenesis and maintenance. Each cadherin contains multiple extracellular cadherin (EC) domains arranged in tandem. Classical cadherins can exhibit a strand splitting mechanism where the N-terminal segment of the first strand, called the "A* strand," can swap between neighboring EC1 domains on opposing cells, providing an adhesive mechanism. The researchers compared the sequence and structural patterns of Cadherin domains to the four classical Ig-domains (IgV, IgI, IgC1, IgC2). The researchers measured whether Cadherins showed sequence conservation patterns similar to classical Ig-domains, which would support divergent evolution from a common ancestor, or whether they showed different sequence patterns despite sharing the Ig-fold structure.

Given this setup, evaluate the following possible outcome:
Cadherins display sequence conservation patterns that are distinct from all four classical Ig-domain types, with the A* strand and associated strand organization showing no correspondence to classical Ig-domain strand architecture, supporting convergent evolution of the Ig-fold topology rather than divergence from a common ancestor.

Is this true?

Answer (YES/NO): NO